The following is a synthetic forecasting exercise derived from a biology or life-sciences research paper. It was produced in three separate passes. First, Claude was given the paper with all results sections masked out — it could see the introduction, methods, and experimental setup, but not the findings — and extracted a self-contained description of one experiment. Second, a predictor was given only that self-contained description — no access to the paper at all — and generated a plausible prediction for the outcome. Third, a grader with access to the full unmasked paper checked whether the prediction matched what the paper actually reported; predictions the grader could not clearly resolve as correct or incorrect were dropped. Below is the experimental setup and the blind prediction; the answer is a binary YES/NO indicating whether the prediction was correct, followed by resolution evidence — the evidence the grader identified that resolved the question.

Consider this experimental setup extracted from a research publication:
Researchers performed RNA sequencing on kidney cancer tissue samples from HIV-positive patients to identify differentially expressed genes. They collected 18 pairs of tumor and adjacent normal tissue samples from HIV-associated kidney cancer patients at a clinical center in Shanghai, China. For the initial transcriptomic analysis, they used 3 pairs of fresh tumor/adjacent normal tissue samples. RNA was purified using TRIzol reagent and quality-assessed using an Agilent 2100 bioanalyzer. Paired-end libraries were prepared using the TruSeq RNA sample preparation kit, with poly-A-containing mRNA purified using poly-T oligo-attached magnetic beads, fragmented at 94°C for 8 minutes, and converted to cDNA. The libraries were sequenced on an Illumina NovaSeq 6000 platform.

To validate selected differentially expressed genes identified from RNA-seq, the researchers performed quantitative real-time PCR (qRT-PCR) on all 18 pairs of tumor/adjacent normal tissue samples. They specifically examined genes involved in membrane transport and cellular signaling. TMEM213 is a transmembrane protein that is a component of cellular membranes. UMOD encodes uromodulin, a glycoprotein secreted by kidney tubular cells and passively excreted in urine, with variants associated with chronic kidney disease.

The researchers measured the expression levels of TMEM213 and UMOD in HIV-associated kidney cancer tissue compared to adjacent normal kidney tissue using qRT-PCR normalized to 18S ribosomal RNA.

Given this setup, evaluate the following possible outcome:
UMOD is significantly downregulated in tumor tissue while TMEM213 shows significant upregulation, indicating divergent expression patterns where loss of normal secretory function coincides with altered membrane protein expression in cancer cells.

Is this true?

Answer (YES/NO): NO